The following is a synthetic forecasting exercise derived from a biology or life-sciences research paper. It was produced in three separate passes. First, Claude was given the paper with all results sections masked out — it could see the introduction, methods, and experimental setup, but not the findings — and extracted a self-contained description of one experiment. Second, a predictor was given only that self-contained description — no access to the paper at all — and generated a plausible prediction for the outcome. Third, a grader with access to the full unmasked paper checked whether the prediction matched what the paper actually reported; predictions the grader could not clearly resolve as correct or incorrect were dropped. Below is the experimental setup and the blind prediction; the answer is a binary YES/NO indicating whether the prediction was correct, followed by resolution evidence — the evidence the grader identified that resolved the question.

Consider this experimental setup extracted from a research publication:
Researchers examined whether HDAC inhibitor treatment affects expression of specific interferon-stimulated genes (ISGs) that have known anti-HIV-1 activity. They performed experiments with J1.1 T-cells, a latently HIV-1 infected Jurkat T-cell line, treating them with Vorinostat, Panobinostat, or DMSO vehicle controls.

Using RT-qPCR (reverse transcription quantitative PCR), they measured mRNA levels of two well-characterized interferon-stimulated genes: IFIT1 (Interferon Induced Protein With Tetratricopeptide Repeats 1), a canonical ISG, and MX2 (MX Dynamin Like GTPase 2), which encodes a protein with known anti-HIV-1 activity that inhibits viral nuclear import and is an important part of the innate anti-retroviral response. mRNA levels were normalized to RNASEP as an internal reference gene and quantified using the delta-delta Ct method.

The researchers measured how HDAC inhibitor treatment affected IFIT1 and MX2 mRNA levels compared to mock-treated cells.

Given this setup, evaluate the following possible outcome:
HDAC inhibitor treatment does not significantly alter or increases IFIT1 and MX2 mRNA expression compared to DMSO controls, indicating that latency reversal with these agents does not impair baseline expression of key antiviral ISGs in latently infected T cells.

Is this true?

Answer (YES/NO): NO